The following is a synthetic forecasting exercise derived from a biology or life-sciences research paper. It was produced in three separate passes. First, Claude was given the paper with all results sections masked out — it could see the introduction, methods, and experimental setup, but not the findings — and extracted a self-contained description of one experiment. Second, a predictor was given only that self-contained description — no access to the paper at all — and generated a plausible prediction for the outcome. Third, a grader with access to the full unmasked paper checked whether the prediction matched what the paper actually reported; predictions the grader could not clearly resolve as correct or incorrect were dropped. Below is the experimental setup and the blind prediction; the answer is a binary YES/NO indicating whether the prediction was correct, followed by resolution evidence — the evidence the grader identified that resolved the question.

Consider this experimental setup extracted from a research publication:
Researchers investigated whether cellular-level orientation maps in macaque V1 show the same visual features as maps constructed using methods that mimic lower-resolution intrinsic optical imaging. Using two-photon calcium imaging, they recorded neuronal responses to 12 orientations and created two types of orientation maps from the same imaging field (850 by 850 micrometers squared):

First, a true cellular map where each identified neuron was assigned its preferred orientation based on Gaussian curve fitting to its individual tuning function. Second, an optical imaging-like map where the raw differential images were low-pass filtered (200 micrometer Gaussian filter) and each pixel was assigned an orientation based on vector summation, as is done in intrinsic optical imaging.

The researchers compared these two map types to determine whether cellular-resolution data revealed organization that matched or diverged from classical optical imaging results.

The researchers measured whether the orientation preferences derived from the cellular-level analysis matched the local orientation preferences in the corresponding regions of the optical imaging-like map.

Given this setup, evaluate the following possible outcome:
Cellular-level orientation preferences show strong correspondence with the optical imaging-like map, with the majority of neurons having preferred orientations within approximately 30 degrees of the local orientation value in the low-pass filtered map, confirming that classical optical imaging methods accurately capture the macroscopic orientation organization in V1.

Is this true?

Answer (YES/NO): NO